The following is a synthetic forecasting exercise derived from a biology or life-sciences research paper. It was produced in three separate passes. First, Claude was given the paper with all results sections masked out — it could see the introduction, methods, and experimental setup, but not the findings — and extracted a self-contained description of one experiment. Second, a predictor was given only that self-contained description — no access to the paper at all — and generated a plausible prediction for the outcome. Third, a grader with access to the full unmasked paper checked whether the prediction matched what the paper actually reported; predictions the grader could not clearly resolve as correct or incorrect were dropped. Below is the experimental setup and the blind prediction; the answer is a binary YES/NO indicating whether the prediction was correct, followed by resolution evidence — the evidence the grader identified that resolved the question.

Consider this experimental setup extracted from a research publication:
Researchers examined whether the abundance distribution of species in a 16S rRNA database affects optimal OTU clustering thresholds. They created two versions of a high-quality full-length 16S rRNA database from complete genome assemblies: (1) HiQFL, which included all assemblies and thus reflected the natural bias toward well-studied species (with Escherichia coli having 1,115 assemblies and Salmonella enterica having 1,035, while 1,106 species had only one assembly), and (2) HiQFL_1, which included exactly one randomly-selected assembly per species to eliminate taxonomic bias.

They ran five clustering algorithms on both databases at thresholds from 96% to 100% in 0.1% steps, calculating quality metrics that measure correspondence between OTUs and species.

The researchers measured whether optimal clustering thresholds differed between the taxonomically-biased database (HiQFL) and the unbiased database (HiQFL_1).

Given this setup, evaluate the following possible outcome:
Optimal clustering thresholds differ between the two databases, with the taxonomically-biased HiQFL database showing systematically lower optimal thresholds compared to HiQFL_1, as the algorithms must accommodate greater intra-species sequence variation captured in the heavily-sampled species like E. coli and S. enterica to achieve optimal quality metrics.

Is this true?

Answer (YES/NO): YES